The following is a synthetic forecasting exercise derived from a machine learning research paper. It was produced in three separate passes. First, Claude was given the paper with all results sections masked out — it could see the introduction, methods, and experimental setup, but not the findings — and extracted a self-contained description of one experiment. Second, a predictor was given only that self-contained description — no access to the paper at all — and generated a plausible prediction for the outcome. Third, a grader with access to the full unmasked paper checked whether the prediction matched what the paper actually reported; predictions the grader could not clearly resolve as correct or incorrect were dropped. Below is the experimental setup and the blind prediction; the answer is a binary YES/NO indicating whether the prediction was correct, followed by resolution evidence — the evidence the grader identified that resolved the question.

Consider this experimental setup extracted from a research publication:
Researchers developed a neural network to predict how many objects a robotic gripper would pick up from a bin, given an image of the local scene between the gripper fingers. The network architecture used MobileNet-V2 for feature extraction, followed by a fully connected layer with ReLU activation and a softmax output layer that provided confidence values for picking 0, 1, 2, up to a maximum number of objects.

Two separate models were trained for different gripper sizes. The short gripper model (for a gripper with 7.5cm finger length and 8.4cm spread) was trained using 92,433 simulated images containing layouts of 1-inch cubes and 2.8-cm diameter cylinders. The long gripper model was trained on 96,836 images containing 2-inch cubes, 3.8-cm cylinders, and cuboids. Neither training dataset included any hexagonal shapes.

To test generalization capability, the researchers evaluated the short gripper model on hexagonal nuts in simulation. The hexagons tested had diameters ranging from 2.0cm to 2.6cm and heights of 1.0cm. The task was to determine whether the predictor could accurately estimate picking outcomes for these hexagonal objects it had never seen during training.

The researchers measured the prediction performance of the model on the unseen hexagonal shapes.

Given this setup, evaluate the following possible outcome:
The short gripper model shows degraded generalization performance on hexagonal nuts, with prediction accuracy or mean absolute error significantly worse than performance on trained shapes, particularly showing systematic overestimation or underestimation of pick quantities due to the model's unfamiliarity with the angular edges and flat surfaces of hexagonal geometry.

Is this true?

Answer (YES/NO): NO